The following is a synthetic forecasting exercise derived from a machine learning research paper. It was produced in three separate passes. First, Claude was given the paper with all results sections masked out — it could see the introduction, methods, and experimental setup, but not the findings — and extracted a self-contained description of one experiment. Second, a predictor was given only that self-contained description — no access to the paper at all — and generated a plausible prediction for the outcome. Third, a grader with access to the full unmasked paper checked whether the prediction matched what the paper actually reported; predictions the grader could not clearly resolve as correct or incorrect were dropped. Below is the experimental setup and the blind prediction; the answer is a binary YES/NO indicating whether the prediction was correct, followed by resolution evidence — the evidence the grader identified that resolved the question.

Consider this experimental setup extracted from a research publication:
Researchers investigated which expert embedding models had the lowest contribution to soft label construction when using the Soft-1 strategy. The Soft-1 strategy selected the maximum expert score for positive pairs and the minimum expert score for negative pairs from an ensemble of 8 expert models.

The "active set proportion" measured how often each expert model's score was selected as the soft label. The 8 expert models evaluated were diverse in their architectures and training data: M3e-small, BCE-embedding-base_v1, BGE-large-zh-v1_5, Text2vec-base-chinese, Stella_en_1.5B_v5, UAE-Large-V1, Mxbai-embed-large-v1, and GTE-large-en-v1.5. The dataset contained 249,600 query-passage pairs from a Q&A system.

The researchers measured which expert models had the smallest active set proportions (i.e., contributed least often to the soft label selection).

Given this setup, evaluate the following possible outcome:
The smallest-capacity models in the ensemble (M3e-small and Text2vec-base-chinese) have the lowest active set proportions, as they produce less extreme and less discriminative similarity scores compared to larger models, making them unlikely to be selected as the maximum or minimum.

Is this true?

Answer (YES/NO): NO